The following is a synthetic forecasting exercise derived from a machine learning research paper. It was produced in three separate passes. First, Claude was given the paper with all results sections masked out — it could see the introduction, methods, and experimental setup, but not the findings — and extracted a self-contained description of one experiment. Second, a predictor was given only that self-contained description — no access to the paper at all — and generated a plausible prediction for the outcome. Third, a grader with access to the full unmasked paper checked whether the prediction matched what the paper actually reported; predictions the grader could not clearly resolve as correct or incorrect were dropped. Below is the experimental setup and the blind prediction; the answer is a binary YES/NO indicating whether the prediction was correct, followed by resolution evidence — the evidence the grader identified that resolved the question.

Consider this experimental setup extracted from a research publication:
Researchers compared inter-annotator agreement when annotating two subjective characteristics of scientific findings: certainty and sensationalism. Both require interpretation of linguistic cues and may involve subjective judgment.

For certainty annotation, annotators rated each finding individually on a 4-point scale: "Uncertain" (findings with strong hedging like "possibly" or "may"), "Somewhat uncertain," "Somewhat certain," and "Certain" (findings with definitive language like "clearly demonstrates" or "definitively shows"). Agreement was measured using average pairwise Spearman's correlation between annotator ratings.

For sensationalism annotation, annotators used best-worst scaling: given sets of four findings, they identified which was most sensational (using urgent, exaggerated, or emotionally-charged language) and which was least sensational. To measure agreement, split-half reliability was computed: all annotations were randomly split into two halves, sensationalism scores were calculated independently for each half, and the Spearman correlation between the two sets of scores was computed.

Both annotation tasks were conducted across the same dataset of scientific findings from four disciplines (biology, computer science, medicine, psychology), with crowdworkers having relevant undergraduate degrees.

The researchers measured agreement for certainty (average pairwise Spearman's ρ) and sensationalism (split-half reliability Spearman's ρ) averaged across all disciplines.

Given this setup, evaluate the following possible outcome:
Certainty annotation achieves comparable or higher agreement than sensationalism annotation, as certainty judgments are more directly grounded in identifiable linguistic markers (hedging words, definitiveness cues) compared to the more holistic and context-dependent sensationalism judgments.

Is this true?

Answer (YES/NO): YES